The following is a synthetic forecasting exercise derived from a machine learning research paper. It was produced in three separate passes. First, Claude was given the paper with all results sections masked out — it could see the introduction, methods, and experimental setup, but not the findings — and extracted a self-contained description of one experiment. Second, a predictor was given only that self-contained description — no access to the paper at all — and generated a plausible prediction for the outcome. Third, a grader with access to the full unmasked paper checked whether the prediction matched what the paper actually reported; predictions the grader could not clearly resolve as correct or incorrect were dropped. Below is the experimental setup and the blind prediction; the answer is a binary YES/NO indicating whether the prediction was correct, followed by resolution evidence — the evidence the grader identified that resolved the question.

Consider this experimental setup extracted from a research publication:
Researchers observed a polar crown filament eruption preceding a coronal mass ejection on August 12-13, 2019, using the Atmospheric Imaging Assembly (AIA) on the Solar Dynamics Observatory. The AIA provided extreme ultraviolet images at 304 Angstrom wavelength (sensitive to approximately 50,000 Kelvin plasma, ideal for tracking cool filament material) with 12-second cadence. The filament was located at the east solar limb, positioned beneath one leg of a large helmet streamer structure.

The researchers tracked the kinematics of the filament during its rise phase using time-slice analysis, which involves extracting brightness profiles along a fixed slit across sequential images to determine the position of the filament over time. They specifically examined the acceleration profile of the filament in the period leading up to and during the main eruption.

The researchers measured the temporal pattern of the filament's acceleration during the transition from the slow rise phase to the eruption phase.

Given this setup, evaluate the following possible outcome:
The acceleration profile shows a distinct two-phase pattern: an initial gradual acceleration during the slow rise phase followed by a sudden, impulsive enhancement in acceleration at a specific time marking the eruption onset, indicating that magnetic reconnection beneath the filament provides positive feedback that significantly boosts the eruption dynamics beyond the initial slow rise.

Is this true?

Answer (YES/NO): NO